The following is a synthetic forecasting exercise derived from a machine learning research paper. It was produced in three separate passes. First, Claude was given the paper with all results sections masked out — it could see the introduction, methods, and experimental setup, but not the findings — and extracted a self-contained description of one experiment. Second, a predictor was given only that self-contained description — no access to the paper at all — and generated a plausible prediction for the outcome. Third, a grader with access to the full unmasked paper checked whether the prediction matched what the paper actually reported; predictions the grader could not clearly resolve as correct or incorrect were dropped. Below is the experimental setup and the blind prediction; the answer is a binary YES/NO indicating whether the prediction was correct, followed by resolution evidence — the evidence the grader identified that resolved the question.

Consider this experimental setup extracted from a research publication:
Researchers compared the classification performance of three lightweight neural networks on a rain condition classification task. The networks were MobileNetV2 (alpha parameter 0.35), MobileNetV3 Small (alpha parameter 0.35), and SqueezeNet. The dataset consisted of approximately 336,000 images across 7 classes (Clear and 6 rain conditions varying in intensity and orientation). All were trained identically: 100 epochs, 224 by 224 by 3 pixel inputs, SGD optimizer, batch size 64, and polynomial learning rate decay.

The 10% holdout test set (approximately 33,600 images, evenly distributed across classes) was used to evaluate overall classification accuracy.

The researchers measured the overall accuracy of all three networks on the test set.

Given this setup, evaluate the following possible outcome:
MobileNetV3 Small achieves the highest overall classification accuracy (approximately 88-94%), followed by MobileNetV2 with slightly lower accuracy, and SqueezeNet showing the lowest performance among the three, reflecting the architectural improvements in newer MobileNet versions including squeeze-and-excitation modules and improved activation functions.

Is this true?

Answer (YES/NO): NO